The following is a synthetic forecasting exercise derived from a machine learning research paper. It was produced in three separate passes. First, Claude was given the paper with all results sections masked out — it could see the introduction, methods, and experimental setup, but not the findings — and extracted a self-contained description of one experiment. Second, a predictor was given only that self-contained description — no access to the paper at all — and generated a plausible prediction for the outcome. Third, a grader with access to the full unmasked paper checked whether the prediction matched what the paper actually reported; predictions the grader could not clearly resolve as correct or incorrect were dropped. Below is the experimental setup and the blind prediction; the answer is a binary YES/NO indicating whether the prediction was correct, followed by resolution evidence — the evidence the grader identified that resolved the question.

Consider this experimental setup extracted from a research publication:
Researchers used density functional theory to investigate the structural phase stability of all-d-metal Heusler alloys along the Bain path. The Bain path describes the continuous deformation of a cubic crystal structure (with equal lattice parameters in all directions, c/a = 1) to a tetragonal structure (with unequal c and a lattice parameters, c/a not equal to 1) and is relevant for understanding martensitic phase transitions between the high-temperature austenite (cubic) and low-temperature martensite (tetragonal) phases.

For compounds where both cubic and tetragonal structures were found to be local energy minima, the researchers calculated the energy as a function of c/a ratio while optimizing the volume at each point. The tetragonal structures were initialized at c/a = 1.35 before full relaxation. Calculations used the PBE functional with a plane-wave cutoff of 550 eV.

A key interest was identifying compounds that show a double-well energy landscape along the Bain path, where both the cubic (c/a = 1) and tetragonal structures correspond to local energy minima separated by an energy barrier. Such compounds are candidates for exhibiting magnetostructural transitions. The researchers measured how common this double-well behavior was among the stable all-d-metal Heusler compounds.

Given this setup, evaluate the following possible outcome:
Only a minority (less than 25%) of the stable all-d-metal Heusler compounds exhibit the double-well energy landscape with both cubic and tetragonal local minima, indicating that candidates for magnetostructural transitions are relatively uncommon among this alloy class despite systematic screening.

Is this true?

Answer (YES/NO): YES